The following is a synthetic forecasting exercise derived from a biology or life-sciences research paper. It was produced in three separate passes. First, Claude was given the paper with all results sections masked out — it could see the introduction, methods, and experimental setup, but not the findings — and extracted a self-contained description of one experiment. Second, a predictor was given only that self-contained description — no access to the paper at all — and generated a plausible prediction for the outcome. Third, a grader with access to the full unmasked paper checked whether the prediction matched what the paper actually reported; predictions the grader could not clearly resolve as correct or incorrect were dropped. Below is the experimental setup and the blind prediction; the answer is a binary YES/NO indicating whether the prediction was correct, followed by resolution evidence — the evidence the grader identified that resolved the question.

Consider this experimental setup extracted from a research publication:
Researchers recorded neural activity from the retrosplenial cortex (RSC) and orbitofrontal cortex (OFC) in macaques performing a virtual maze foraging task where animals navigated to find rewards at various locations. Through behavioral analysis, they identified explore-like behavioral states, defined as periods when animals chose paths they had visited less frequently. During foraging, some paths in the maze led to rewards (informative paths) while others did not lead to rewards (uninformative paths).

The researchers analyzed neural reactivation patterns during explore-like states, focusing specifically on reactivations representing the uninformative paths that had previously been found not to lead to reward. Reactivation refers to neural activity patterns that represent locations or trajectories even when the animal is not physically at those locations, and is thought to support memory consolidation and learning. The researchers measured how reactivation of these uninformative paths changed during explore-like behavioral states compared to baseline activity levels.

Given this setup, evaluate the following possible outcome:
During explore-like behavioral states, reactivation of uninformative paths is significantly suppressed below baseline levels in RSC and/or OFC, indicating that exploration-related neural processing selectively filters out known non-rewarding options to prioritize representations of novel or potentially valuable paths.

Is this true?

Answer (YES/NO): YES